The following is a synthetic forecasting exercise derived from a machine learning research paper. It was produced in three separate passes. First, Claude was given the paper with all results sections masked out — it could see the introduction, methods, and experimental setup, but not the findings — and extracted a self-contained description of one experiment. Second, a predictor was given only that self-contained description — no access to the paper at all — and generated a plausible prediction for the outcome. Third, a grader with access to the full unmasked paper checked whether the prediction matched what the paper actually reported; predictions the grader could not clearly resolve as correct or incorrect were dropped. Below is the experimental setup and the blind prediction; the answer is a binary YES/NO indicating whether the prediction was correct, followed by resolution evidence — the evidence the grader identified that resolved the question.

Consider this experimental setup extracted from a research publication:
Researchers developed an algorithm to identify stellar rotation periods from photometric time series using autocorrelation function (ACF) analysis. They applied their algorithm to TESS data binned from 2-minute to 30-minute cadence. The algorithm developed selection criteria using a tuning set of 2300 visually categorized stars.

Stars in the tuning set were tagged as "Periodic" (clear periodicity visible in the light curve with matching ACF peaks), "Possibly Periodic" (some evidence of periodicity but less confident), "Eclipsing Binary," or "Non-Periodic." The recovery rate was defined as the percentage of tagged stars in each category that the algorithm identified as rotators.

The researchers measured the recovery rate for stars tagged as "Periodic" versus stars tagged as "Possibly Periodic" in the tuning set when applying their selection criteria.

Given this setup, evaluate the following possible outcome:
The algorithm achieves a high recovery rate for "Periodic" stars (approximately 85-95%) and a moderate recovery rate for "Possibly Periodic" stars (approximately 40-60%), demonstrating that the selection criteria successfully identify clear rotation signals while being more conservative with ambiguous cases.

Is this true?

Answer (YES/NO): NO